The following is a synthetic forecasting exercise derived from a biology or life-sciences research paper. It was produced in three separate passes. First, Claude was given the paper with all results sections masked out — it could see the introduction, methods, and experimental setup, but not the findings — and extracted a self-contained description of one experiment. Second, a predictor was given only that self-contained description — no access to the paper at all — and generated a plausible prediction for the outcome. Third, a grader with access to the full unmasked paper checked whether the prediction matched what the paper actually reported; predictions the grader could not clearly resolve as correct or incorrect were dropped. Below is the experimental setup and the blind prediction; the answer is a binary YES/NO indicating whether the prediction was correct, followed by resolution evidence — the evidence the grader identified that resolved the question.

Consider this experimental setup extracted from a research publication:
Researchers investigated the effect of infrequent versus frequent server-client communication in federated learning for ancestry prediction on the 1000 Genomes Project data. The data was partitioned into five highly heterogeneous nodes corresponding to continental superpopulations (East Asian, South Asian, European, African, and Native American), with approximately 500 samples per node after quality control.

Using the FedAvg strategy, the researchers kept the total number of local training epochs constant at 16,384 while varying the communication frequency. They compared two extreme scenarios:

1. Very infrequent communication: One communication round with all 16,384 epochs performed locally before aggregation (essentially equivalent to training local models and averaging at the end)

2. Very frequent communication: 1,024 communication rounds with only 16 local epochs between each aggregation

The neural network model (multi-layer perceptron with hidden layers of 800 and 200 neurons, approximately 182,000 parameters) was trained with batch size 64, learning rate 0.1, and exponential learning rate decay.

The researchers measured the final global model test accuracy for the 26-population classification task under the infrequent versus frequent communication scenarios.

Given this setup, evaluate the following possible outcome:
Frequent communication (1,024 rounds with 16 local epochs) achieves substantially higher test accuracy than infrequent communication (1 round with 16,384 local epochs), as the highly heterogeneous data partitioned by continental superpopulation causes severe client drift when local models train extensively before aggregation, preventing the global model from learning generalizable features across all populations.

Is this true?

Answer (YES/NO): YES